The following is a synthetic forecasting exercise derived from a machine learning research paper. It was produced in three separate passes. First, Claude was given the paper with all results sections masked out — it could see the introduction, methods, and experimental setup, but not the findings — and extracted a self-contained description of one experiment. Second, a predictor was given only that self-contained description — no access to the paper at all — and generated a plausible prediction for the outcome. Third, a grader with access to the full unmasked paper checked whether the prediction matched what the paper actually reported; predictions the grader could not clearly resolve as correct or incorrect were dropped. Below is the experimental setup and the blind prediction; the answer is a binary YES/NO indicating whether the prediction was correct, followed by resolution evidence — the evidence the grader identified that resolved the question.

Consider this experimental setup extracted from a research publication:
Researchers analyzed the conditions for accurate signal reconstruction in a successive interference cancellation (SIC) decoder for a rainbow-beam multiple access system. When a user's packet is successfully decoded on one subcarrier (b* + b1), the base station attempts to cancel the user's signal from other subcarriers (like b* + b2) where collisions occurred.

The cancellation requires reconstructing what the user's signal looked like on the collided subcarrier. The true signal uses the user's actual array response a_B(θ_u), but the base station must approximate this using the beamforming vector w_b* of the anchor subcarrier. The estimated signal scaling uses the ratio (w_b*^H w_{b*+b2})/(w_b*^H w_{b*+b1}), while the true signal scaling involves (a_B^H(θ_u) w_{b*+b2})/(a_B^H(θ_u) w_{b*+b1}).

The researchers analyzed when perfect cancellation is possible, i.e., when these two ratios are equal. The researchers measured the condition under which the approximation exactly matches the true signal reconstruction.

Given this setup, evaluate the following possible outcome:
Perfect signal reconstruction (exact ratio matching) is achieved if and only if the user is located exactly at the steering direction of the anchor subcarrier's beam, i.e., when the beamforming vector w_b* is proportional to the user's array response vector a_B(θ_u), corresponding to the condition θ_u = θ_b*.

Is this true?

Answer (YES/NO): YES